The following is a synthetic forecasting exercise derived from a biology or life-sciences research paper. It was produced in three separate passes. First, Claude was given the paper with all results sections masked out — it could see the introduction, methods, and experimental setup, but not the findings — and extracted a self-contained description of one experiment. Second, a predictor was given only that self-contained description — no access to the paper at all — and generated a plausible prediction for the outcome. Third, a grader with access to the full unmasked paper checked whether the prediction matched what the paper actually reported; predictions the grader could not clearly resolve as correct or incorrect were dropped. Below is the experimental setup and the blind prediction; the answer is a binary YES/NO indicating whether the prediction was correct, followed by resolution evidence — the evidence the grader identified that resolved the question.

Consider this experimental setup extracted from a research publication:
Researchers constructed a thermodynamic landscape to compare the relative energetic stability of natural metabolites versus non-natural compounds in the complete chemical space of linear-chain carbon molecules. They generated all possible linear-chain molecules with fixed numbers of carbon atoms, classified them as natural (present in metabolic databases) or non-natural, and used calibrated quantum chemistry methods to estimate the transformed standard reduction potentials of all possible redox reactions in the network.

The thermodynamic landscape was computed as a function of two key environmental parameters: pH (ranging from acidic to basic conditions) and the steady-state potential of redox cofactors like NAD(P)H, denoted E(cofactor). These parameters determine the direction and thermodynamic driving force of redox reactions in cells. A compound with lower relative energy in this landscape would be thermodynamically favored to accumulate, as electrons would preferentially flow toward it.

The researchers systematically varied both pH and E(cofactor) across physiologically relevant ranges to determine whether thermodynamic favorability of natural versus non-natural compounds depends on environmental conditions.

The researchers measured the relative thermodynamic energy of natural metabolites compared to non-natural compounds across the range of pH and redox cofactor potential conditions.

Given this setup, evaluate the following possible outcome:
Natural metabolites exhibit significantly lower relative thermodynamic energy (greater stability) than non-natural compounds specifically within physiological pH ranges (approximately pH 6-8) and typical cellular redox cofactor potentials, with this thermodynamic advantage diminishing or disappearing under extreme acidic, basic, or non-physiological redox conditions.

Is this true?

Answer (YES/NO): NO